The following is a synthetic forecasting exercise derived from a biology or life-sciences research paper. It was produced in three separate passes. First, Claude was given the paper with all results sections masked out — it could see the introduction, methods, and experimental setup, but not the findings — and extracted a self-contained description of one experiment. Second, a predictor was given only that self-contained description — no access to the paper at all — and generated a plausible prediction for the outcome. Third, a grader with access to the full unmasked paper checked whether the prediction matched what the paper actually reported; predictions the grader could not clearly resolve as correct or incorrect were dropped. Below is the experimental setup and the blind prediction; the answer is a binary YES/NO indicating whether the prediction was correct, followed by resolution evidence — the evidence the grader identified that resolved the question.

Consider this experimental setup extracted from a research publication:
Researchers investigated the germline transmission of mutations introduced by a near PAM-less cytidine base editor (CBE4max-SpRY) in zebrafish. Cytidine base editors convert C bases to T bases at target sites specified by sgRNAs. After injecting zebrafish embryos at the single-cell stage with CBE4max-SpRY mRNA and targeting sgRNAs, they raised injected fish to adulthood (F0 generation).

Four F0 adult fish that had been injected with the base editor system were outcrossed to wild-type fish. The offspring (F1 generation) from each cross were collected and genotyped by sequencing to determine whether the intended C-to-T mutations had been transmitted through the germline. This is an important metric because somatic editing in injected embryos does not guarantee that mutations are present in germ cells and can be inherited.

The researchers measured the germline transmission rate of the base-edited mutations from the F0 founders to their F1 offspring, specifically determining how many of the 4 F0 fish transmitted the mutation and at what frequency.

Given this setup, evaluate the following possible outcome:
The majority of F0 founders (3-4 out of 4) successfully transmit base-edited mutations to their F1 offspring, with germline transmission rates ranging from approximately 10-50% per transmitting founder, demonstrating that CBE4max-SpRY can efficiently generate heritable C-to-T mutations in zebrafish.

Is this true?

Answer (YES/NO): NO